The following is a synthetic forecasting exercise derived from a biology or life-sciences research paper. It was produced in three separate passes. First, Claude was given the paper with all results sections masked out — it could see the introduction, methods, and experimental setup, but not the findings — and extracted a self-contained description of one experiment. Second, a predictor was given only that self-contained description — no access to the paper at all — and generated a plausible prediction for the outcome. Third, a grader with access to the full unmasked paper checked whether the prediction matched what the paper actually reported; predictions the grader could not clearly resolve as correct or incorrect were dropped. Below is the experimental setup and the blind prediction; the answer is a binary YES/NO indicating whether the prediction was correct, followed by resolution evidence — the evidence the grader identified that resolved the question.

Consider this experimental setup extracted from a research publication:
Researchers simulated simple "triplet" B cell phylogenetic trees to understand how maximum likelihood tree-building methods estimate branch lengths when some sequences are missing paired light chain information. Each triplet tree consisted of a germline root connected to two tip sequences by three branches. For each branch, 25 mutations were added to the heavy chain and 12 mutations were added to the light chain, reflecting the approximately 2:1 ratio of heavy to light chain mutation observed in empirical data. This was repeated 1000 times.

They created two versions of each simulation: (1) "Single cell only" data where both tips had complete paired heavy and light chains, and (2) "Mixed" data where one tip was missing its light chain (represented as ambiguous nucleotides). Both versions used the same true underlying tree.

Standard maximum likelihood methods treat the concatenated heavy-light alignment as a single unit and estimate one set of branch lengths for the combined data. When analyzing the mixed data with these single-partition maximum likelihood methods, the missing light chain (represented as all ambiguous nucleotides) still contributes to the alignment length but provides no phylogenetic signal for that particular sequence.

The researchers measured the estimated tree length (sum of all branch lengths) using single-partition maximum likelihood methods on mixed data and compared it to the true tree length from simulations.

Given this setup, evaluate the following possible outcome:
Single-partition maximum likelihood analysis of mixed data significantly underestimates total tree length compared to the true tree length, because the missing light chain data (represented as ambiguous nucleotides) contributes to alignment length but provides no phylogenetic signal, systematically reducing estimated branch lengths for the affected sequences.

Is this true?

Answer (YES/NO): NO